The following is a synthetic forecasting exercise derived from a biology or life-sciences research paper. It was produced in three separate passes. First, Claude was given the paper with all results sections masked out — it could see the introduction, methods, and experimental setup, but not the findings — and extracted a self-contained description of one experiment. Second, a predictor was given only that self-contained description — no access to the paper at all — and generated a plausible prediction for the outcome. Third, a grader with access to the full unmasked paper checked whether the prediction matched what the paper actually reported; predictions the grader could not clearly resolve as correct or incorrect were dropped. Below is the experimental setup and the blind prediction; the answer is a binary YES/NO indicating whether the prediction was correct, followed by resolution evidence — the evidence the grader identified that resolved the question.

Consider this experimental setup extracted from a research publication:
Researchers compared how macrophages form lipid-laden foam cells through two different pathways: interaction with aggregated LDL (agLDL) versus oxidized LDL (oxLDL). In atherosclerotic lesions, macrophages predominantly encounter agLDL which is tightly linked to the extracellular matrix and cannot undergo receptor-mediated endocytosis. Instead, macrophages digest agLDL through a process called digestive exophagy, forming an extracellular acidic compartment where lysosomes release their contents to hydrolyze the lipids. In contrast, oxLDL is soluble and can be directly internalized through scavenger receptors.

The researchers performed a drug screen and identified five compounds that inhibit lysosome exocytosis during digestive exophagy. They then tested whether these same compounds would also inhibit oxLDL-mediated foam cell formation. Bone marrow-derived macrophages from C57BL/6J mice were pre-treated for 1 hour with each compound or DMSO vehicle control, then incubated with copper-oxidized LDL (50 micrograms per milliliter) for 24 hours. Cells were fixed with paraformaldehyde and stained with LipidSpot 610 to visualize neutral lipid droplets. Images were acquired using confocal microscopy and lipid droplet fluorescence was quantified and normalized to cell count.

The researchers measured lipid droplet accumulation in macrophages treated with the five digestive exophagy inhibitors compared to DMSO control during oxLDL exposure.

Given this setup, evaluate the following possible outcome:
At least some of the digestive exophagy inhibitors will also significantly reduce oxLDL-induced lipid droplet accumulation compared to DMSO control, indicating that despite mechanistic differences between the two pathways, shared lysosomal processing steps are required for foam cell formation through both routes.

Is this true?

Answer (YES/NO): YES